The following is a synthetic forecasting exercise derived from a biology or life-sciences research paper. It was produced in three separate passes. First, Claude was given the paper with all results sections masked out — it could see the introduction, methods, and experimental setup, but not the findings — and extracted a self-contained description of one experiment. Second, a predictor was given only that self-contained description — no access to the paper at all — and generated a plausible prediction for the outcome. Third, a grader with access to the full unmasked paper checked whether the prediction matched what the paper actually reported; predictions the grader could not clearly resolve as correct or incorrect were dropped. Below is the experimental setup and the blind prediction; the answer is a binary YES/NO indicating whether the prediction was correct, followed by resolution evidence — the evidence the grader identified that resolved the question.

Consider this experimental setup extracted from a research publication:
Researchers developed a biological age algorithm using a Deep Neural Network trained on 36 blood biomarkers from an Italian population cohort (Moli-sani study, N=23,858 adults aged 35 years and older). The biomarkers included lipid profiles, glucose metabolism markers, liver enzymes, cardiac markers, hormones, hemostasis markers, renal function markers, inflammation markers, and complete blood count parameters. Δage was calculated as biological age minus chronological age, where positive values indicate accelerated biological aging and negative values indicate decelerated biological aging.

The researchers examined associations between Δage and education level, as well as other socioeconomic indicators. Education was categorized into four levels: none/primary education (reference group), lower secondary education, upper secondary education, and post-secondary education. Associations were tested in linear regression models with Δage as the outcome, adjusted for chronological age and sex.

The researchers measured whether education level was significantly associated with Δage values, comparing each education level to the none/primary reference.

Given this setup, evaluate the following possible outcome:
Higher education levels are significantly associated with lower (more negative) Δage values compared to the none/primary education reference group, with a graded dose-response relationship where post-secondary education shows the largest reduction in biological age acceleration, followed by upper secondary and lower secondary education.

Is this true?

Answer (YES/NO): NO